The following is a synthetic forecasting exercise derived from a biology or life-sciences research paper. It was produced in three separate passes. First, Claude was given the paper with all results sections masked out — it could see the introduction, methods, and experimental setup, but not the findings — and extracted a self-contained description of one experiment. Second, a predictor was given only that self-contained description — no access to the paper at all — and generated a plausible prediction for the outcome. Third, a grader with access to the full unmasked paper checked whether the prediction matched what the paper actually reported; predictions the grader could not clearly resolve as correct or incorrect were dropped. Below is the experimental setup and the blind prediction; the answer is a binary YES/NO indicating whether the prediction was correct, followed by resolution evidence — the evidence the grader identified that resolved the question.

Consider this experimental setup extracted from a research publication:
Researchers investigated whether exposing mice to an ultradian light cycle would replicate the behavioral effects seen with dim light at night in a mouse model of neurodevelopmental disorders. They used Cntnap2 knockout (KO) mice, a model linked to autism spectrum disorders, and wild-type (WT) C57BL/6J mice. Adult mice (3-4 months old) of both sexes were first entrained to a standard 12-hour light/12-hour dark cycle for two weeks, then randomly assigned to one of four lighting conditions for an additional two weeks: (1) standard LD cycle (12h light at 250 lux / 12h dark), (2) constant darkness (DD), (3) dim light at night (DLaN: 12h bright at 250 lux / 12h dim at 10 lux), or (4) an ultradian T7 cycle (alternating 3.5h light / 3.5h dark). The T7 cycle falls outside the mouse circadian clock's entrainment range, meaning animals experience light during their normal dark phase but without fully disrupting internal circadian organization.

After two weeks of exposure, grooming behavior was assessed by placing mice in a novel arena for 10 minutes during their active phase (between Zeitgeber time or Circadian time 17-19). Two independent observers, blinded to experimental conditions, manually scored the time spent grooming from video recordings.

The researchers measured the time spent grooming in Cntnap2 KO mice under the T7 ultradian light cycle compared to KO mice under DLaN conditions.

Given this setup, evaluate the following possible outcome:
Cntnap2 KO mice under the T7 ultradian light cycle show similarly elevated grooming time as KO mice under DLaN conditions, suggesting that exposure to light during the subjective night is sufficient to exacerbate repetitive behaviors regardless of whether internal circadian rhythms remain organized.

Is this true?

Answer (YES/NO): NO